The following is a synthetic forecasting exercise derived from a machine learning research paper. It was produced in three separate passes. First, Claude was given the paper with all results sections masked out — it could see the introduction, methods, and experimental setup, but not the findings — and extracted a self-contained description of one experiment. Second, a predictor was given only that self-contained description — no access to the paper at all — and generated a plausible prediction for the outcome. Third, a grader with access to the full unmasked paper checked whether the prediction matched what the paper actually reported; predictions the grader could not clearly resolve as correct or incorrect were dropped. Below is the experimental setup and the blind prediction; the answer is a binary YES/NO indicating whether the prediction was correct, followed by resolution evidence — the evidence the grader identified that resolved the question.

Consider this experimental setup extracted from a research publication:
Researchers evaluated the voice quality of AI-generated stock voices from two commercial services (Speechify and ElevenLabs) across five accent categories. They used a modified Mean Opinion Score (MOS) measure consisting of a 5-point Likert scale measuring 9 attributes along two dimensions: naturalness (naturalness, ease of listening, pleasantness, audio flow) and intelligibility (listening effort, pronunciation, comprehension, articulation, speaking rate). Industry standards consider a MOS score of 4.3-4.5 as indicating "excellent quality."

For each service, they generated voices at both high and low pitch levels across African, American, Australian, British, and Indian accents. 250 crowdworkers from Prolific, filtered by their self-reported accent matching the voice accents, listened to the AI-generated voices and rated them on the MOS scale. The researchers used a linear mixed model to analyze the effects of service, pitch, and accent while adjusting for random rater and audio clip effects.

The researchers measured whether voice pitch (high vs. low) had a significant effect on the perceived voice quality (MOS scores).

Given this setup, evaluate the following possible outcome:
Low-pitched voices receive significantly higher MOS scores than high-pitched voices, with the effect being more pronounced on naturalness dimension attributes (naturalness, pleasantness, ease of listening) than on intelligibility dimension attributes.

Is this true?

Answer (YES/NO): NO